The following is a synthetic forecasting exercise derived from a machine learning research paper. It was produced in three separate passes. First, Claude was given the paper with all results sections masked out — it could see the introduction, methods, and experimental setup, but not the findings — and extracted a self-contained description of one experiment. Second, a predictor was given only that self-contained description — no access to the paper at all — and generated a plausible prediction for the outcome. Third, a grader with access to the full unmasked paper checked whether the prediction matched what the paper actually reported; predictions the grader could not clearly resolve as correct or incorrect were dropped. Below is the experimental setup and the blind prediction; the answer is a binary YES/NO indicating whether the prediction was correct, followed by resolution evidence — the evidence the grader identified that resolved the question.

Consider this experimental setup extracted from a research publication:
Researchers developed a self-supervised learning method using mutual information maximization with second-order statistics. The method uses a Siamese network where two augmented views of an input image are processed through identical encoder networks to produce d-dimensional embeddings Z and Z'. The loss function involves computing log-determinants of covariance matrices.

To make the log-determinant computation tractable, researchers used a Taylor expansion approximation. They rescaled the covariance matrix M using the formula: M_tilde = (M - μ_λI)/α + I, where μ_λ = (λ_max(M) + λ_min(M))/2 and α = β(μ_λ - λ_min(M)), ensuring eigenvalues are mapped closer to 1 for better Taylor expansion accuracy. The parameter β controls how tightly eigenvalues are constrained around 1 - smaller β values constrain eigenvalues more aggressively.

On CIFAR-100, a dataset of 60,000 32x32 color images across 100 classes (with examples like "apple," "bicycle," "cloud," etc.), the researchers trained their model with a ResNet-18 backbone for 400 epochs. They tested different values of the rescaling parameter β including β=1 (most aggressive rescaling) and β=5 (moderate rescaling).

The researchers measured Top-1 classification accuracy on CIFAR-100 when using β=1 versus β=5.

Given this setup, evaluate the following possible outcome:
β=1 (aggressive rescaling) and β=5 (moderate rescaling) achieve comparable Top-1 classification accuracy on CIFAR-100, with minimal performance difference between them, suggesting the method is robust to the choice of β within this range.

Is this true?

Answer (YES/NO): NO